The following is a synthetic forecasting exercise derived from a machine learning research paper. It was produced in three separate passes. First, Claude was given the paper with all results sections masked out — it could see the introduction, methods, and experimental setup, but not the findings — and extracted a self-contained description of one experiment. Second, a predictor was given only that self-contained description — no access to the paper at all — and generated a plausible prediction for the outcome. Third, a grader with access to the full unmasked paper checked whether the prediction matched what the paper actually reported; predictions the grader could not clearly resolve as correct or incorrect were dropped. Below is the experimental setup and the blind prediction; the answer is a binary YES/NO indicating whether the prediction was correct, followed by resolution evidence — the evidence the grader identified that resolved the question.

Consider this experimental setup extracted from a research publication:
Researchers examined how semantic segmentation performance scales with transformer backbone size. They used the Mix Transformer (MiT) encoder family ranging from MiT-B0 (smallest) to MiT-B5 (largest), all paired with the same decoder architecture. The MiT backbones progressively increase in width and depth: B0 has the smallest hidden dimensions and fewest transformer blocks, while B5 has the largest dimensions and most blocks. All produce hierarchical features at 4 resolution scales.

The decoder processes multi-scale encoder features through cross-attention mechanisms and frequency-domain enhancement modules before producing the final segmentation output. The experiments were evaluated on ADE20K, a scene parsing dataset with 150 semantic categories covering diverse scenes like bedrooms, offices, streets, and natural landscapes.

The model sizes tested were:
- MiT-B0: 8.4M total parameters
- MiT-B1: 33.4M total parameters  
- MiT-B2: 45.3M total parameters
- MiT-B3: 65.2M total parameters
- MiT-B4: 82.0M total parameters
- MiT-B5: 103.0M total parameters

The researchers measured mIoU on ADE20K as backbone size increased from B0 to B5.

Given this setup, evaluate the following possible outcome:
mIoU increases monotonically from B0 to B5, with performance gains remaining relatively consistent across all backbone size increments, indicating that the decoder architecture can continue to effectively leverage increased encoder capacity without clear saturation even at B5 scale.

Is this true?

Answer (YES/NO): NO